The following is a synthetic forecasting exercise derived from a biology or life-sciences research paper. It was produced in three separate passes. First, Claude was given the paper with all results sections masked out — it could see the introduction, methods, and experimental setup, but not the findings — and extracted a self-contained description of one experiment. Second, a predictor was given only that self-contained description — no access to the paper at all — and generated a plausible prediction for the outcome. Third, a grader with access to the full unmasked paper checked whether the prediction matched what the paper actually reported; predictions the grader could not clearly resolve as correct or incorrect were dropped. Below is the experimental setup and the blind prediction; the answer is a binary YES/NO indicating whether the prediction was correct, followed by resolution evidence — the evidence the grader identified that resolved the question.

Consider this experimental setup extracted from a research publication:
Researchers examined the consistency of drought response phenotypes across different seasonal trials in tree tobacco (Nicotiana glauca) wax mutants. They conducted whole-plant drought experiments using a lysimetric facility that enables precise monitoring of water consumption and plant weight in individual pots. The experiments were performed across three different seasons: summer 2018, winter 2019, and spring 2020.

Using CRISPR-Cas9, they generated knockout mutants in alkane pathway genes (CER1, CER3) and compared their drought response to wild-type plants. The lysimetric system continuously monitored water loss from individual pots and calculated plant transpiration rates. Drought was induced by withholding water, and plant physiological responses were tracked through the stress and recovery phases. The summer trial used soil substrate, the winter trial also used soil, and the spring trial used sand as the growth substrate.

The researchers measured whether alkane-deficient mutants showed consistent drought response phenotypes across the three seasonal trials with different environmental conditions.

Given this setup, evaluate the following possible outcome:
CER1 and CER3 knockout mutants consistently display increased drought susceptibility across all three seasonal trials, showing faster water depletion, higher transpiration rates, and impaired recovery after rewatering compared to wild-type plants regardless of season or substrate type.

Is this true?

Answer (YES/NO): NO